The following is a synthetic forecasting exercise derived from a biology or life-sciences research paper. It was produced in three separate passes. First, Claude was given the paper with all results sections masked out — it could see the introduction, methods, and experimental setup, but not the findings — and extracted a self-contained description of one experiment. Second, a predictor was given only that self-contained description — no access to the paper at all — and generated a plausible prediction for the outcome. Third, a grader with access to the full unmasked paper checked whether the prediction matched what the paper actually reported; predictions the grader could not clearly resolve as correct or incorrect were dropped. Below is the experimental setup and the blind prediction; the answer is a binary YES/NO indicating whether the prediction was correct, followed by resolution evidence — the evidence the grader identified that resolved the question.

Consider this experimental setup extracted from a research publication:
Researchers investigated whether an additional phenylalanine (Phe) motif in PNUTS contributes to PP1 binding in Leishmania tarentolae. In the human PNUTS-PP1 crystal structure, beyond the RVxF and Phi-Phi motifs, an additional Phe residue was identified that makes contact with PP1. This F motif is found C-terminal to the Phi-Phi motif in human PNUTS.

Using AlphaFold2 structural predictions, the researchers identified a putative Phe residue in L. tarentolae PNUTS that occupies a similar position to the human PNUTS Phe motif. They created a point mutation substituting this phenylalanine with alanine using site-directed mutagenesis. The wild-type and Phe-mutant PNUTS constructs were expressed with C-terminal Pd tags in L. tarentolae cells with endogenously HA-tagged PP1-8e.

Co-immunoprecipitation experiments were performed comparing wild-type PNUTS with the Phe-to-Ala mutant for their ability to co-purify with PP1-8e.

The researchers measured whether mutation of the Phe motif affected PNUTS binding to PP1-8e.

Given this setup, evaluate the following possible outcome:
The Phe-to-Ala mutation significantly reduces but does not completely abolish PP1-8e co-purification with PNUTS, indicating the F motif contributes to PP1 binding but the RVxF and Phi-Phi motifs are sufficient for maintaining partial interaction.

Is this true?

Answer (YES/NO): YES